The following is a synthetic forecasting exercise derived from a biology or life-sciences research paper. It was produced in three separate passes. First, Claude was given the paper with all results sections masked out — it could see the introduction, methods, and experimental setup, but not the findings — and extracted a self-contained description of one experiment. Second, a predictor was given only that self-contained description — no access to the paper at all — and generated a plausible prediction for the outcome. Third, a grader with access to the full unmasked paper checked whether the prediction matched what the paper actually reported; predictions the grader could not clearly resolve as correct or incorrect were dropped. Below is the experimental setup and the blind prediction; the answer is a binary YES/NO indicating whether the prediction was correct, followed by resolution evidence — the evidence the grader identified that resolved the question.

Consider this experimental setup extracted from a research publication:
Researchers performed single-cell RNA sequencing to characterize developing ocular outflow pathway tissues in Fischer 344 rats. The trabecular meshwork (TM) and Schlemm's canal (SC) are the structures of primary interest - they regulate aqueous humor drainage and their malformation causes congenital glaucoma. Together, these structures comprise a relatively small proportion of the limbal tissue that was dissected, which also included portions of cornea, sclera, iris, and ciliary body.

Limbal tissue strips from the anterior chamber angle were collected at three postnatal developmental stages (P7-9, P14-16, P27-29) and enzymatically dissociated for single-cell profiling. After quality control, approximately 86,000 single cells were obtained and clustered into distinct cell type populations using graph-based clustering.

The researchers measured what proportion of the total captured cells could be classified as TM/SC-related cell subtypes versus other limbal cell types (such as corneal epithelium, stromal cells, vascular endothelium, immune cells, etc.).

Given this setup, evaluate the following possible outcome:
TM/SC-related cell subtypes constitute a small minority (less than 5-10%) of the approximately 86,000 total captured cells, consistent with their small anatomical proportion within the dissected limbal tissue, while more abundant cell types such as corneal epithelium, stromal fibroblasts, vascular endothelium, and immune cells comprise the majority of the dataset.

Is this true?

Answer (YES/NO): NO